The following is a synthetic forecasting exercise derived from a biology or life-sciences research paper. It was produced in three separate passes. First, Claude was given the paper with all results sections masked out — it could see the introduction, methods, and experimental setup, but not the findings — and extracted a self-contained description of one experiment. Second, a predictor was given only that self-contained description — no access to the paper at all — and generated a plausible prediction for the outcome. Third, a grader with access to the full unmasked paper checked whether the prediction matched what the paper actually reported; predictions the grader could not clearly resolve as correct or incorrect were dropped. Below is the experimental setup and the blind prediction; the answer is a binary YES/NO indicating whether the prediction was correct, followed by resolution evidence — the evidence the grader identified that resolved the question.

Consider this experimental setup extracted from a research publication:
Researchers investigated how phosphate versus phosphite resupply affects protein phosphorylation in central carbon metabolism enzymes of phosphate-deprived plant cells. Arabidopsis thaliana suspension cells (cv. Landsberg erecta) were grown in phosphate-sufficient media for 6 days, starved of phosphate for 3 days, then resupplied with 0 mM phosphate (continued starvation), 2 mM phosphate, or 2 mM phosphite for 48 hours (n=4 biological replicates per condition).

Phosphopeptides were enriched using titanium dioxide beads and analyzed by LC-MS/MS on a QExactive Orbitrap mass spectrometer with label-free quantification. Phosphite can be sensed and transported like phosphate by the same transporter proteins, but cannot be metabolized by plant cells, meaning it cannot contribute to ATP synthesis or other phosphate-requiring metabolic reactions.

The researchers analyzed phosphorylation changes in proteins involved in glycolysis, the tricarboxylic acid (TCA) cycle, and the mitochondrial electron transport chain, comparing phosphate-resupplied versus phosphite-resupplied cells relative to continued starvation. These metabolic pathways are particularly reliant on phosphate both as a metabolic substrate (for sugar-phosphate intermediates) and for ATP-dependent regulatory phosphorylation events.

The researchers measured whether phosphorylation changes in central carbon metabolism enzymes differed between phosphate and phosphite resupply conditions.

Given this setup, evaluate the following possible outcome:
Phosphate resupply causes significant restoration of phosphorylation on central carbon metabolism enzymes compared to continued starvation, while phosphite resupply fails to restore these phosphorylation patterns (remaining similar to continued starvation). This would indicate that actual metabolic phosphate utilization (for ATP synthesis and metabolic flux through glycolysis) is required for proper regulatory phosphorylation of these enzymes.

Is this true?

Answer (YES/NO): NO